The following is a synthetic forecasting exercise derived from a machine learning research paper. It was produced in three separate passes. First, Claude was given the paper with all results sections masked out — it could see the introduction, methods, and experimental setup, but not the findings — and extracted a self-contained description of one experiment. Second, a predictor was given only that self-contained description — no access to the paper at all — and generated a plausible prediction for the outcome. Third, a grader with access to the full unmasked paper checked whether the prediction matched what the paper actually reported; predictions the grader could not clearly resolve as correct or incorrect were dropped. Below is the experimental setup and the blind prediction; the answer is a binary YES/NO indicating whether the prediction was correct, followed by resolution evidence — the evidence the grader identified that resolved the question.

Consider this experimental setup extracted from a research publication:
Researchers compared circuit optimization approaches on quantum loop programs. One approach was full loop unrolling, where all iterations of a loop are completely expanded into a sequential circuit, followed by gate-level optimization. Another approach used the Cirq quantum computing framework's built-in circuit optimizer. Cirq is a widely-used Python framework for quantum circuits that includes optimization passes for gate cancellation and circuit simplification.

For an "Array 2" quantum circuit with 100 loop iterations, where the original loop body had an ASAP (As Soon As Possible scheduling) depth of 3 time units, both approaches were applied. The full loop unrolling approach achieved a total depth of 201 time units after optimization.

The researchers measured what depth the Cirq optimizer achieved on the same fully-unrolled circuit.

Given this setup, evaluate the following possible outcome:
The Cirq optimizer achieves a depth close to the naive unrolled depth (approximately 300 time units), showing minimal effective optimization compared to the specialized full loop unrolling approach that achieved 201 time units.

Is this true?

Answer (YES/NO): NO